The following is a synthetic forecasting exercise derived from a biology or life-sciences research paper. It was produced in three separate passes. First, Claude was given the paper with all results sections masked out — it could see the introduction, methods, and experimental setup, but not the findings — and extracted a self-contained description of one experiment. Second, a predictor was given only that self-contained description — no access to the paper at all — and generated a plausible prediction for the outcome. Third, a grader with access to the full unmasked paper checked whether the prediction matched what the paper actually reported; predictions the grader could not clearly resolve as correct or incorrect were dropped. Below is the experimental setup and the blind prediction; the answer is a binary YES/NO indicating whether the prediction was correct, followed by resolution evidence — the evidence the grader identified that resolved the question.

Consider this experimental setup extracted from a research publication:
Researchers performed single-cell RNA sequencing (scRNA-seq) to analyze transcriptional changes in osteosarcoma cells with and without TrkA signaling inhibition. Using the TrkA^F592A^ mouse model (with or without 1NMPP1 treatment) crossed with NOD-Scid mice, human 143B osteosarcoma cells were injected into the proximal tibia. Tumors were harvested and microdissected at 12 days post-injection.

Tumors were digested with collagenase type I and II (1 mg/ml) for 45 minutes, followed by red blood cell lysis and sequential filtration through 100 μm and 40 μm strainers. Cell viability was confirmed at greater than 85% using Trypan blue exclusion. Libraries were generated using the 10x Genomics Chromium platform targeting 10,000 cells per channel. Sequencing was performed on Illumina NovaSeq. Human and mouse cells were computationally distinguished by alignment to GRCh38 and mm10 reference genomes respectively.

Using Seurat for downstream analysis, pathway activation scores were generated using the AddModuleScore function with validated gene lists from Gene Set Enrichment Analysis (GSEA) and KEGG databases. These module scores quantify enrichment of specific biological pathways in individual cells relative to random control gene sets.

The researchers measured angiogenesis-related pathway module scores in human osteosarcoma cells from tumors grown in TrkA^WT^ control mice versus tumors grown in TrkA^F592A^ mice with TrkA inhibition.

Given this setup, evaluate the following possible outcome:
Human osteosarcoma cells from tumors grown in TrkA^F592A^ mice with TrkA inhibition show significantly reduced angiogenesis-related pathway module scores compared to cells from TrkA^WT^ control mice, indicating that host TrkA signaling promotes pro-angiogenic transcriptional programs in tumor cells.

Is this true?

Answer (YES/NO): YES